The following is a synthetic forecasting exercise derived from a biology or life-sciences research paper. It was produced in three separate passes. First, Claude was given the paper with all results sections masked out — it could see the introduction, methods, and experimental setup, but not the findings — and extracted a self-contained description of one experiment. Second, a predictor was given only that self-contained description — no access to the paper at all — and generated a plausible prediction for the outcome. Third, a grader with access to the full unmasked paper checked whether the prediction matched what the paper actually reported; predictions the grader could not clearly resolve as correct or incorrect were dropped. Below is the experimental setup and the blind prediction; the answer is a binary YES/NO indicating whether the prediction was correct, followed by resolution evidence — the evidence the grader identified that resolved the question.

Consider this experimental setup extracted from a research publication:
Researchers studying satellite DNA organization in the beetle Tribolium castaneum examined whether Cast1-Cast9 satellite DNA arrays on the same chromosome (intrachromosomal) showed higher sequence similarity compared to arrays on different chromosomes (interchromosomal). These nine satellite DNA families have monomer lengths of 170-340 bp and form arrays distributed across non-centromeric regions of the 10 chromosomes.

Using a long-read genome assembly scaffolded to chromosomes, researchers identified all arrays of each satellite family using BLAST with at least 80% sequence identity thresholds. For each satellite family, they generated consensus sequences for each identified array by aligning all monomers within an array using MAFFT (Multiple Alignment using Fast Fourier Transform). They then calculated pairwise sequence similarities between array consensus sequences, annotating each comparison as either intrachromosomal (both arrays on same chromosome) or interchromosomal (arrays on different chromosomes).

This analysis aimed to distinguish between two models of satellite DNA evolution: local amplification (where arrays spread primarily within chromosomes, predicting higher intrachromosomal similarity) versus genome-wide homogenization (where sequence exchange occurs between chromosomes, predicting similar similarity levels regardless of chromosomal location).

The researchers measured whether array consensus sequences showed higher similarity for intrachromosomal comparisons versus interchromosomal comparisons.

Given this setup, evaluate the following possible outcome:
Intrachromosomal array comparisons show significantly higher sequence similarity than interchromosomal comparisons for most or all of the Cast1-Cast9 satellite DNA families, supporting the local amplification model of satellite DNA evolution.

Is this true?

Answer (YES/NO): NO